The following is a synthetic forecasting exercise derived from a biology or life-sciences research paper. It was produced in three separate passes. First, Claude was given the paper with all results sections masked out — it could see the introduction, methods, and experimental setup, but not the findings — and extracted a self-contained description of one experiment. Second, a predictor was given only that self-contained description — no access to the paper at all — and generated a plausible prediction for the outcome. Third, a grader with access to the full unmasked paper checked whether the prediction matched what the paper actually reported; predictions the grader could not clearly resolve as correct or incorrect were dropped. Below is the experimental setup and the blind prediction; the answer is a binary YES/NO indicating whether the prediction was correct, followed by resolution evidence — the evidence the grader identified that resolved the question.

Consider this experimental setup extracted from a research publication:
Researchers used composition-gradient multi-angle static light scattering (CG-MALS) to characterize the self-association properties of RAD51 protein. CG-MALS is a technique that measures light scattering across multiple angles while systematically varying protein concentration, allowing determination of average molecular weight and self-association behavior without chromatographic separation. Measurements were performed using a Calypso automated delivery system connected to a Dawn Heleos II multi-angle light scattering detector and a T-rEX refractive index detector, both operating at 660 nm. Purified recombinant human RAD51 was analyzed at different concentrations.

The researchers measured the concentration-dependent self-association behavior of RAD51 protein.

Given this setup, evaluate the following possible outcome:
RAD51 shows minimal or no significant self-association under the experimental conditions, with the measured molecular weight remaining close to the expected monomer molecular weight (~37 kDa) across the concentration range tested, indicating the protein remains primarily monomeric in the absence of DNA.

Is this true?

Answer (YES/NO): NO